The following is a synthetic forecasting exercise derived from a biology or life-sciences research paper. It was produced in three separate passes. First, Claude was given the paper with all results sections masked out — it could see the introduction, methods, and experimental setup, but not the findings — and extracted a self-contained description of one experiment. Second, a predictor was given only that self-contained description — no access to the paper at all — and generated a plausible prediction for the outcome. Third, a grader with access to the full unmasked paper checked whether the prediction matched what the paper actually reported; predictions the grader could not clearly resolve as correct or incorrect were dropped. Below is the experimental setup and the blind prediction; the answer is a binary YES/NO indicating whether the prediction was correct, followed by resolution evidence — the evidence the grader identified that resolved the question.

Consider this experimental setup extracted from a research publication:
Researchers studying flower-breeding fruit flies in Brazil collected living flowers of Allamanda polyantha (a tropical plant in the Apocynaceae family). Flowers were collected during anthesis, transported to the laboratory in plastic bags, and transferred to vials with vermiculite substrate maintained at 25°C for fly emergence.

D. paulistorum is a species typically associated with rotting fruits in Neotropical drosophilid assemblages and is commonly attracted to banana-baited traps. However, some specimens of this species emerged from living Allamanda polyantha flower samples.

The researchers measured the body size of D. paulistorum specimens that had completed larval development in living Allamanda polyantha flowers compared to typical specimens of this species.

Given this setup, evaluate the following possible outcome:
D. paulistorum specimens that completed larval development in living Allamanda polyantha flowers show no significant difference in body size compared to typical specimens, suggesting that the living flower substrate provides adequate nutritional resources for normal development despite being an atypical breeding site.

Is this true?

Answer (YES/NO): NO